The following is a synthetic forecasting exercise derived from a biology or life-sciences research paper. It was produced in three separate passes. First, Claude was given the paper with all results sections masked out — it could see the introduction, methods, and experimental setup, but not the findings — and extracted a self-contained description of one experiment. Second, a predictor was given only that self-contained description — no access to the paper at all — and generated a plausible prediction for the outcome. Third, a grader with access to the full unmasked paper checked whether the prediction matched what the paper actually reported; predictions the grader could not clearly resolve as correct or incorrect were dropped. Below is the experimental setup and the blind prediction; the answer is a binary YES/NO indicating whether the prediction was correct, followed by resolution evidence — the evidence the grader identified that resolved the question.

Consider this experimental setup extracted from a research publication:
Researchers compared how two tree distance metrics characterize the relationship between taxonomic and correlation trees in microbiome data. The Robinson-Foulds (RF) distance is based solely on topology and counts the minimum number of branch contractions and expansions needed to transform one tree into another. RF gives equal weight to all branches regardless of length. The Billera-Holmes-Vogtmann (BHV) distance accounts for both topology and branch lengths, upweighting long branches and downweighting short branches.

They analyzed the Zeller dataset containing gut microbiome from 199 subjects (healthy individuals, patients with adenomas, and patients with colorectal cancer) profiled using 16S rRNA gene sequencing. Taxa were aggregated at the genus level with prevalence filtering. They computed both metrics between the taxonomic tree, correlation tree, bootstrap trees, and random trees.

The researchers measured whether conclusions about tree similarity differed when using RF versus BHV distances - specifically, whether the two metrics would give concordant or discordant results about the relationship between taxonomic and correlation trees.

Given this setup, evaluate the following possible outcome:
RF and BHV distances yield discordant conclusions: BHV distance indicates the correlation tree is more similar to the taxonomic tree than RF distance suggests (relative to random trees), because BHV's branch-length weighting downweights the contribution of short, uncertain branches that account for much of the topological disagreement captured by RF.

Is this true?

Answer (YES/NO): NO